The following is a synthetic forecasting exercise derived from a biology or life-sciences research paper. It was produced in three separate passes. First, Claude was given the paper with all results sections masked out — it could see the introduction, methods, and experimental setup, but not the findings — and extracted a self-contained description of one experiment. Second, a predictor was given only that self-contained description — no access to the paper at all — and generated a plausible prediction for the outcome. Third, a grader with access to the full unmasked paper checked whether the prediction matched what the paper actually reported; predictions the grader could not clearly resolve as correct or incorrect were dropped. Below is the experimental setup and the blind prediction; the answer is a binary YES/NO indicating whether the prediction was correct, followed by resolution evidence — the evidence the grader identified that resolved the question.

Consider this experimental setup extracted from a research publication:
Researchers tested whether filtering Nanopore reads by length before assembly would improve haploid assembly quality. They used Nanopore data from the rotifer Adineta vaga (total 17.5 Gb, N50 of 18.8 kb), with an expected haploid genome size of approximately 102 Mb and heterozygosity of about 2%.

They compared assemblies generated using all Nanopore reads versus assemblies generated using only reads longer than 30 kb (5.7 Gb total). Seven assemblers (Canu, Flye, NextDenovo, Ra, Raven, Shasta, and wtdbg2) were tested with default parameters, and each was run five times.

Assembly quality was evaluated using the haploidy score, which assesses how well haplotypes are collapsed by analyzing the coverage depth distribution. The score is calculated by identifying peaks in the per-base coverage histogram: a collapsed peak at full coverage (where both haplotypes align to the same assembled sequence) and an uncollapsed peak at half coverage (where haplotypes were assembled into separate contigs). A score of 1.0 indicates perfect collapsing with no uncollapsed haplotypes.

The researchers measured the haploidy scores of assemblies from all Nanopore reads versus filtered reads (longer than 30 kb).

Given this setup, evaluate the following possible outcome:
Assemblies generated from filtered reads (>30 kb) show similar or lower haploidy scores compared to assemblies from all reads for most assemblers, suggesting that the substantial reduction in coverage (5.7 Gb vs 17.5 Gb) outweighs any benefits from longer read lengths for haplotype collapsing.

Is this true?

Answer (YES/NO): YES